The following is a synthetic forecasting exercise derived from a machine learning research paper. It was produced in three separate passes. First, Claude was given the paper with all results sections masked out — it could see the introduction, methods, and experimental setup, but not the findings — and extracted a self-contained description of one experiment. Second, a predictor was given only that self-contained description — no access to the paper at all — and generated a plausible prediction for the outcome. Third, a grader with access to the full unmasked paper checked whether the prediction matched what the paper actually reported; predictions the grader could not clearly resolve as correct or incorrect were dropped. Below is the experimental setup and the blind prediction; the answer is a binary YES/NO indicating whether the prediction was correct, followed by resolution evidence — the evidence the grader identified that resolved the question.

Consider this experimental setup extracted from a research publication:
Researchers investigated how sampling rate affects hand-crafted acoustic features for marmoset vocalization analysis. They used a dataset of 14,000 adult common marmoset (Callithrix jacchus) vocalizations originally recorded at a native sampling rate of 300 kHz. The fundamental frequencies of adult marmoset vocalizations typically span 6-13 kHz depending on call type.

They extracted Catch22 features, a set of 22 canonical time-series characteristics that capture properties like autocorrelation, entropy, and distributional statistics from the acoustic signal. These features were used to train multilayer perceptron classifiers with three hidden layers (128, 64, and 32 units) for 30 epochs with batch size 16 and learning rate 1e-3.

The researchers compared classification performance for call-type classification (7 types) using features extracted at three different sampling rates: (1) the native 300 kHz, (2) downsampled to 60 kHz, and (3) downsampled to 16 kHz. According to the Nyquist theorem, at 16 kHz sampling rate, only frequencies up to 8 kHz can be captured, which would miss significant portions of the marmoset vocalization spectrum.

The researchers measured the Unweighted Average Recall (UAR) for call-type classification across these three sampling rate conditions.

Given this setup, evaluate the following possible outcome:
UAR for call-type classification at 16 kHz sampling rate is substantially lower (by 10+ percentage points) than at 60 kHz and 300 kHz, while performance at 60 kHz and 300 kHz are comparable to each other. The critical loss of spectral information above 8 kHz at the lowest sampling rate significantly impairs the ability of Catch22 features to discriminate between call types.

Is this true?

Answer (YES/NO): NO